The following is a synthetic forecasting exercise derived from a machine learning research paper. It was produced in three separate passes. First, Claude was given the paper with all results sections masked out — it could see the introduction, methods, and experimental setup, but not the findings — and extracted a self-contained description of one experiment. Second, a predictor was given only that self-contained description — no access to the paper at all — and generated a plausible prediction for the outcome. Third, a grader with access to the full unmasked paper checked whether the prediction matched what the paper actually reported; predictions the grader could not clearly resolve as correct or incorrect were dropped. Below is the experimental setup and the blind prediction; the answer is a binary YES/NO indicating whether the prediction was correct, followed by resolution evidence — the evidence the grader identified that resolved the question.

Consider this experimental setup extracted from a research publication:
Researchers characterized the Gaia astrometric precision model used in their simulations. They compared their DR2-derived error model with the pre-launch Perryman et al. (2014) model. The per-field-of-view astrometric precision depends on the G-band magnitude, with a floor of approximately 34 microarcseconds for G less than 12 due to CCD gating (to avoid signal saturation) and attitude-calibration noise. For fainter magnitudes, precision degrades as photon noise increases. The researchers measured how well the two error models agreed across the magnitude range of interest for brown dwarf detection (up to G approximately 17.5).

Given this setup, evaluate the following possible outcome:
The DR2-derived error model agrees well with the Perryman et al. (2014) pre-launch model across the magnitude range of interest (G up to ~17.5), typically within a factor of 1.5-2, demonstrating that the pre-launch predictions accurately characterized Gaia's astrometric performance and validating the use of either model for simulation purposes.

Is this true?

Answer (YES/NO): NO